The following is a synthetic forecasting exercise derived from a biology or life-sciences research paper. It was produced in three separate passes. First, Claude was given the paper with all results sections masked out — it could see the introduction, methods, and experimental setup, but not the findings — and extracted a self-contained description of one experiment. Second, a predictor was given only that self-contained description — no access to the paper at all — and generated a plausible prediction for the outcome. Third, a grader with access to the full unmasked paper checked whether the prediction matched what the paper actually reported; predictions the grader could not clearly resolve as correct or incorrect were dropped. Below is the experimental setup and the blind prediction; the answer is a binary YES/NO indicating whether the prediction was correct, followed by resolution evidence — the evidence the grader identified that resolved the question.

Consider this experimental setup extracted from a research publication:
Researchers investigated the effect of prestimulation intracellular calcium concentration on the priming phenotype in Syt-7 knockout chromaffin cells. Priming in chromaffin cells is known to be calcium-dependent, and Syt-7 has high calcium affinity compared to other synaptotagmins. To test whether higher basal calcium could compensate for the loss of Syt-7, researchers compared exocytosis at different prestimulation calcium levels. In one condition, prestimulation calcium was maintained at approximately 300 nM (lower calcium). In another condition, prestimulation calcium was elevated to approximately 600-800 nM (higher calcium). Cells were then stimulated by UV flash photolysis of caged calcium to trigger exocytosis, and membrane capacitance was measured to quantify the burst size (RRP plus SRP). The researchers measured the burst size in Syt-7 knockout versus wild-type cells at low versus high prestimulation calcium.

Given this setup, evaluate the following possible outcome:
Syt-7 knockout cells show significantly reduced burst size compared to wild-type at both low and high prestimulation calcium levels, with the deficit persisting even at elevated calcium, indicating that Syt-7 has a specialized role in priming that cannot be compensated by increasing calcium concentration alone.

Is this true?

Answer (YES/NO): NO